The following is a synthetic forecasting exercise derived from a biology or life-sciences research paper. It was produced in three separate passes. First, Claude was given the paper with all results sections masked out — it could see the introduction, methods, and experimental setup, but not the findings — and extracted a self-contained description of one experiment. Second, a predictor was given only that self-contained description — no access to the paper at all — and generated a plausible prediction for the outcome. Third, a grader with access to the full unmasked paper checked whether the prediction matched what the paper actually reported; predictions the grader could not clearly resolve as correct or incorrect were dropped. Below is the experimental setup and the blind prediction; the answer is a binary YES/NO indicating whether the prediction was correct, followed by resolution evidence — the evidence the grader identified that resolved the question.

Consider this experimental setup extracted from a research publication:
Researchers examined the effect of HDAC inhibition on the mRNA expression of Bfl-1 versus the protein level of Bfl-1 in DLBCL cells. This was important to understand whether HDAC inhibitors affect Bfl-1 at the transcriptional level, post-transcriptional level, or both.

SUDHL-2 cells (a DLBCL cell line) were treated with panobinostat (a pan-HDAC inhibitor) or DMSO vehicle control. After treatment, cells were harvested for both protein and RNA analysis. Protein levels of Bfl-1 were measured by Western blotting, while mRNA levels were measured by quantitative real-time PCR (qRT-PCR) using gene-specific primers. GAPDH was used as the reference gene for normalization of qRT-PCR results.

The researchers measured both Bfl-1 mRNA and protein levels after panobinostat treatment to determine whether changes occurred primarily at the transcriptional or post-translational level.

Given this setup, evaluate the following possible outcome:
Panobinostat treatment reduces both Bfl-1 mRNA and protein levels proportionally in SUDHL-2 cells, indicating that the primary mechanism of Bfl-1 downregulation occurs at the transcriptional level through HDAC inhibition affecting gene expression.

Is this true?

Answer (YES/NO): NO